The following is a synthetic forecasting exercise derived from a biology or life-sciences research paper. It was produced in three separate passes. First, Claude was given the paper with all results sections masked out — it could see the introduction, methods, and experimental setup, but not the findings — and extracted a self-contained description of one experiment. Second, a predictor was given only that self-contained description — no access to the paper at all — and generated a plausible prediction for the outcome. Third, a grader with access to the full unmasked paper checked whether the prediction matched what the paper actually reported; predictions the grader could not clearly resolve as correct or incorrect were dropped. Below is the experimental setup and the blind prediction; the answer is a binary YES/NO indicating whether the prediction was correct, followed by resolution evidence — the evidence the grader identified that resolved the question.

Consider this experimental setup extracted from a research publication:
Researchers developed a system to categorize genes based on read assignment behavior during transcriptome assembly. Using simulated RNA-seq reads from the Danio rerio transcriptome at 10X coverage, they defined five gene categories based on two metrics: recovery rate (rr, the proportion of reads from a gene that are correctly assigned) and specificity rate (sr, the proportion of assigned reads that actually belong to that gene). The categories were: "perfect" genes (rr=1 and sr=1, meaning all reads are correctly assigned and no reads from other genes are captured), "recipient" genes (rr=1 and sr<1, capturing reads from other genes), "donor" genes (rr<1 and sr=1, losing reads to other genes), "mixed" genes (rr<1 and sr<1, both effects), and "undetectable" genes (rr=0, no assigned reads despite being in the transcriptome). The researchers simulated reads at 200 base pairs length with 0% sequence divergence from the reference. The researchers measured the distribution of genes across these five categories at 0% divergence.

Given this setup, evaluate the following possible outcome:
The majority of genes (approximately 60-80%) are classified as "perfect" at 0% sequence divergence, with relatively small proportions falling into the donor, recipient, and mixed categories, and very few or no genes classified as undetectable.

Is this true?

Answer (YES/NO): YES